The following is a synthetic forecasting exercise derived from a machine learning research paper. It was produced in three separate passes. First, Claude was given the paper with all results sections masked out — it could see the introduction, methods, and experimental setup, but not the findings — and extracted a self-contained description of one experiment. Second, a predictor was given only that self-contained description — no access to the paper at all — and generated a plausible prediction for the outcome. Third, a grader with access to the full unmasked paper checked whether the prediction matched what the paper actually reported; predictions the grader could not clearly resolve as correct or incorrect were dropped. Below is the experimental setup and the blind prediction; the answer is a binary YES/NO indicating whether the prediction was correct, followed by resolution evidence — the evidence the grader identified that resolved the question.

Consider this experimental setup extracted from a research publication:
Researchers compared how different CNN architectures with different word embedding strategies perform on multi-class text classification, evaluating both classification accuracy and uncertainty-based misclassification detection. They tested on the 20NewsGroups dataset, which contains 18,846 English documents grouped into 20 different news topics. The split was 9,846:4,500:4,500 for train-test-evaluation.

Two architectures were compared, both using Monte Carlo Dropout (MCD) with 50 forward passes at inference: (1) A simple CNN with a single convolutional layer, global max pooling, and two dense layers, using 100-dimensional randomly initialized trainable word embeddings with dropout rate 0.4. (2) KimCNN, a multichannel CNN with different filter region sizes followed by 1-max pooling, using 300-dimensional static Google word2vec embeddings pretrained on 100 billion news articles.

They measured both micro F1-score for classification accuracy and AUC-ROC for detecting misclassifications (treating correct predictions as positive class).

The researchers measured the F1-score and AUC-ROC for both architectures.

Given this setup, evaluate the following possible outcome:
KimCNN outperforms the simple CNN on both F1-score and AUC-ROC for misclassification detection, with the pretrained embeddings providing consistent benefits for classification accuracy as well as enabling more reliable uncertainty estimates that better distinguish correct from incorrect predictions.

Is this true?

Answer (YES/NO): NO